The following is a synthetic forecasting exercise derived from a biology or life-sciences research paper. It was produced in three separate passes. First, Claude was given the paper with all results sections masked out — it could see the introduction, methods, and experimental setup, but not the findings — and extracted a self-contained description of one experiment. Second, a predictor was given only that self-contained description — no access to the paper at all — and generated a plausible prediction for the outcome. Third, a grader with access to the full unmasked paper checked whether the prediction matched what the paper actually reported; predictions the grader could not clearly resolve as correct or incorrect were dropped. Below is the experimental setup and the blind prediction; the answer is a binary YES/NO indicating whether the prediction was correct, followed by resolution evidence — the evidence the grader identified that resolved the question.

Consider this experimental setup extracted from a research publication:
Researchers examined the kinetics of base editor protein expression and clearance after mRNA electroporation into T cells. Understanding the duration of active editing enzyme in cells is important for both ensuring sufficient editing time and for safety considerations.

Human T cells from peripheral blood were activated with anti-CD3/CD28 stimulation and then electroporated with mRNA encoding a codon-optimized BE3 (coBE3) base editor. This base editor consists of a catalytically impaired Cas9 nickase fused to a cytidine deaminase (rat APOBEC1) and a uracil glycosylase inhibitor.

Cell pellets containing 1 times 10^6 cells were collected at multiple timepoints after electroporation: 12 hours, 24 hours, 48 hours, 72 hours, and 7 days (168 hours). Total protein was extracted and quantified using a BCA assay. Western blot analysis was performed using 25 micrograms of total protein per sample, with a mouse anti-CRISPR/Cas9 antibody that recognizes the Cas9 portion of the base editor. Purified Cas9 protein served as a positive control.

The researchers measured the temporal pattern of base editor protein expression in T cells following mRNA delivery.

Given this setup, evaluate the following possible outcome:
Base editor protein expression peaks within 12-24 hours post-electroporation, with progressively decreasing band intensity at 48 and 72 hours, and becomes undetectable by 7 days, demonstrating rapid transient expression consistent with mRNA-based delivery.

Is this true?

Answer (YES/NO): NO